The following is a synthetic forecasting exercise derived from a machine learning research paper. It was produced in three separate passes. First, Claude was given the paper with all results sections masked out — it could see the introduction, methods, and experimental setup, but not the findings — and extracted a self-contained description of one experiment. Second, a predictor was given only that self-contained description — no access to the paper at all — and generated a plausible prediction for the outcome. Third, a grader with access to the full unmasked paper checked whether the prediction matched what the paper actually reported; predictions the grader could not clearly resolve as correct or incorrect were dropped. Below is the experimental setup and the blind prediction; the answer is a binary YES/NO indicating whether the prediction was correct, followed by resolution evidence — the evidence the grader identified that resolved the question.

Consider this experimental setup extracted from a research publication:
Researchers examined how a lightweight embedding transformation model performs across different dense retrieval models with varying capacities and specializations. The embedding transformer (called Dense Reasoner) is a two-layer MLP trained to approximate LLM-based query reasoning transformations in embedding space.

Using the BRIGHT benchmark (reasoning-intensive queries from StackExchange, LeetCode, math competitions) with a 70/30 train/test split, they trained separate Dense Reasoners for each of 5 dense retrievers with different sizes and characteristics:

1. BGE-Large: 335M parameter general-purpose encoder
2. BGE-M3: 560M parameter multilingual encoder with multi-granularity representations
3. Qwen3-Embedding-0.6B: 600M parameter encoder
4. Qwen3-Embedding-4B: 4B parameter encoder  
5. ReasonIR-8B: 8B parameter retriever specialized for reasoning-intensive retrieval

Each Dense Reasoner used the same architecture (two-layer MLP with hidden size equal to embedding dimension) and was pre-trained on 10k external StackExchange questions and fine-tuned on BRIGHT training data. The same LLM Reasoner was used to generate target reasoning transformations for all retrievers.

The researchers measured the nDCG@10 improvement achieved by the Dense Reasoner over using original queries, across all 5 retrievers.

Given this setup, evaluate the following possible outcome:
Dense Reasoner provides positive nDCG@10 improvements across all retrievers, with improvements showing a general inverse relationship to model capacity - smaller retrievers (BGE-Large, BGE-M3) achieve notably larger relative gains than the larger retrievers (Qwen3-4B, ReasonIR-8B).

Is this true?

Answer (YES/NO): NO